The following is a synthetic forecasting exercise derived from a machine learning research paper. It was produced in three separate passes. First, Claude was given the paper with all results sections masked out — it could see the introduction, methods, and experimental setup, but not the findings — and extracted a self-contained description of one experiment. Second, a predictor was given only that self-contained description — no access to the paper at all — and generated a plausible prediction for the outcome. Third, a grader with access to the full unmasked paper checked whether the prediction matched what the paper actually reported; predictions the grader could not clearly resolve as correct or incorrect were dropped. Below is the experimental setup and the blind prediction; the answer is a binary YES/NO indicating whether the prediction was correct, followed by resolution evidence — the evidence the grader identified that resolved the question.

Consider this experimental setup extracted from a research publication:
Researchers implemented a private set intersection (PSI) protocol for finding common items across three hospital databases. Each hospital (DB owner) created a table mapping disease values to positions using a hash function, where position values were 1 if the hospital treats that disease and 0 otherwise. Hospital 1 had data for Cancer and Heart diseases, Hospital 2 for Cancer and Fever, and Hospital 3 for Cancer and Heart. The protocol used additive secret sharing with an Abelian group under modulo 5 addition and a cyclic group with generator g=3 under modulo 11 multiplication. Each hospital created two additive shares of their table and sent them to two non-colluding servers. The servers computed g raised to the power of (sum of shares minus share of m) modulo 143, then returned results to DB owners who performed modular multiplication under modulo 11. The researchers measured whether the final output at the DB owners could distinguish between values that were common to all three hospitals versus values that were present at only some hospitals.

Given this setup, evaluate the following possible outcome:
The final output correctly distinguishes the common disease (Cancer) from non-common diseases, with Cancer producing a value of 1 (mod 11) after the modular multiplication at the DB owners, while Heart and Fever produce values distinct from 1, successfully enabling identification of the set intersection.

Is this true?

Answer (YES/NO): YES